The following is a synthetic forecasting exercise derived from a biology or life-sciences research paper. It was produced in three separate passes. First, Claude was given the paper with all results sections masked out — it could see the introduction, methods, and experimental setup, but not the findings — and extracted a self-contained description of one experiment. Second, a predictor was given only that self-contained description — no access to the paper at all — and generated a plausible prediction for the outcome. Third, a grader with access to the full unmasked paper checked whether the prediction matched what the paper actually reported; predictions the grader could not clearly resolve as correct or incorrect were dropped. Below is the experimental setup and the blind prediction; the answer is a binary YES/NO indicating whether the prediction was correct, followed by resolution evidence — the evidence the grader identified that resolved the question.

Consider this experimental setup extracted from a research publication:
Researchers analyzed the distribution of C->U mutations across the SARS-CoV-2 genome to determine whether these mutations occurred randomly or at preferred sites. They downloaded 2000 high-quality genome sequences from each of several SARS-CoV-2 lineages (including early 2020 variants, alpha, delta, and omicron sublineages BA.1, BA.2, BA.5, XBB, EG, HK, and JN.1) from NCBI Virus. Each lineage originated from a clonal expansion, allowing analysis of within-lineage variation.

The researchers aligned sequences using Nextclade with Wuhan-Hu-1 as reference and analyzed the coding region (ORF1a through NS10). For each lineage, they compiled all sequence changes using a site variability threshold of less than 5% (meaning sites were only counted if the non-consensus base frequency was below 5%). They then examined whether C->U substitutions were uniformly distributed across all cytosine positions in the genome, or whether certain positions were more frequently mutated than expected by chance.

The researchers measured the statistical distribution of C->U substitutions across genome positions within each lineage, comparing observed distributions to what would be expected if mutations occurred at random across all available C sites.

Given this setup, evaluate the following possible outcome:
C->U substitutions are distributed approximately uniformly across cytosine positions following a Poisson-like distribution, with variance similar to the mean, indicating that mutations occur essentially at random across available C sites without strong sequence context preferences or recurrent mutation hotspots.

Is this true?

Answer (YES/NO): NO